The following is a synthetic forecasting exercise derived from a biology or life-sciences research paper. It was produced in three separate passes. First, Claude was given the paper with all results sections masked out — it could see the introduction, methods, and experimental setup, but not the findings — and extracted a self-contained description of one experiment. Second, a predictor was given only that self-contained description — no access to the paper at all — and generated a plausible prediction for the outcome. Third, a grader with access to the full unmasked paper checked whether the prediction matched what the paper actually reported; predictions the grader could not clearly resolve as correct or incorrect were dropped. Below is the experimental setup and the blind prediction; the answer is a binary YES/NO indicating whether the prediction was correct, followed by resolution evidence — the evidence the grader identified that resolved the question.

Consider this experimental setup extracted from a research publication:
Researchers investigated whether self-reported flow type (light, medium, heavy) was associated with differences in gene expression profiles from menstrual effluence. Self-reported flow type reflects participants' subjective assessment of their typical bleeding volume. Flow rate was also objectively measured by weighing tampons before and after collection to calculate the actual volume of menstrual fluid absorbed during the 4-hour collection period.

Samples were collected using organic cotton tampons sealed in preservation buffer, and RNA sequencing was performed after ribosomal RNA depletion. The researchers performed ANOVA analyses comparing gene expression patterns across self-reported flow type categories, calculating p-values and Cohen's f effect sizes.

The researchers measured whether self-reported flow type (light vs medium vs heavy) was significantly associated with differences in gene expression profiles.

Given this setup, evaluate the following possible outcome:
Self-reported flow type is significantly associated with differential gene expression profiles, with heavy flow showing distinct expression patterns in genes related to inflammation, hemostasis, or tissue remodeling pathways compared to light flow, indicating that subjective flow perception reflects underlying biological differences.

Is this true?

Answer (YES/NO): NO